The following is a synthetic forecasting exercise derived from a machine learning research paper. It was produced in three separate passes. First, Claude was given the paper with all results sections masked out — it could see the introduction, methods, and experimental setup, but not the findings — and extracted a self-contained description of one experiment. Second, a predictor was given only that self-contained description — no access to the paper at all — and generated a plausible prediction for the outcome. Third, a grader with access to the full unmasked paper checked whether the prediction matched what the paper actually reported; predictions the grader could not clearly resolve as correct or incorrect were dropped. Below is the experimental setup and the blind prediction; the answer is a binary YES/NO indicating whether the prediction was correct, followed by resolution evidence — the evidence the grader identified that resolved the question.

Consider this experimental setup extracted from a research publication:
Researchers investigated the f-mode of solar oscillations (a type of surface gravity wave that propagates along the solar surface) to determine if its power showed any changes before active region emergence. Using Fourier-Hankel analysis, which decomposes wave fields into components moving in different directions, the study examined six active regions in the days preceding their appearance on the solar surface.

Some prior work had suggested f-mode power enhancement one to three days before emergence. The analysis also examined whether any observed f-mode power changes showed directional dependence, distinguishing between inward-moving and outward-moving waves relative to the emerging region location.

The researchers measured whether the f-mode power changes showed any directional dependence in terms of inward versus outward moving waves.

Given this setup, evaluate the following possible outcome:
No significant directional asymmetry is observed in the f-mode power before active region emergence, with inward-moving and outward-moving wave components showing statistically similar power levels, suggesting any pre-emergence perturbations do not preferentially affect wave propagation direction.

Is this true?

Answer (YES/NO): YES